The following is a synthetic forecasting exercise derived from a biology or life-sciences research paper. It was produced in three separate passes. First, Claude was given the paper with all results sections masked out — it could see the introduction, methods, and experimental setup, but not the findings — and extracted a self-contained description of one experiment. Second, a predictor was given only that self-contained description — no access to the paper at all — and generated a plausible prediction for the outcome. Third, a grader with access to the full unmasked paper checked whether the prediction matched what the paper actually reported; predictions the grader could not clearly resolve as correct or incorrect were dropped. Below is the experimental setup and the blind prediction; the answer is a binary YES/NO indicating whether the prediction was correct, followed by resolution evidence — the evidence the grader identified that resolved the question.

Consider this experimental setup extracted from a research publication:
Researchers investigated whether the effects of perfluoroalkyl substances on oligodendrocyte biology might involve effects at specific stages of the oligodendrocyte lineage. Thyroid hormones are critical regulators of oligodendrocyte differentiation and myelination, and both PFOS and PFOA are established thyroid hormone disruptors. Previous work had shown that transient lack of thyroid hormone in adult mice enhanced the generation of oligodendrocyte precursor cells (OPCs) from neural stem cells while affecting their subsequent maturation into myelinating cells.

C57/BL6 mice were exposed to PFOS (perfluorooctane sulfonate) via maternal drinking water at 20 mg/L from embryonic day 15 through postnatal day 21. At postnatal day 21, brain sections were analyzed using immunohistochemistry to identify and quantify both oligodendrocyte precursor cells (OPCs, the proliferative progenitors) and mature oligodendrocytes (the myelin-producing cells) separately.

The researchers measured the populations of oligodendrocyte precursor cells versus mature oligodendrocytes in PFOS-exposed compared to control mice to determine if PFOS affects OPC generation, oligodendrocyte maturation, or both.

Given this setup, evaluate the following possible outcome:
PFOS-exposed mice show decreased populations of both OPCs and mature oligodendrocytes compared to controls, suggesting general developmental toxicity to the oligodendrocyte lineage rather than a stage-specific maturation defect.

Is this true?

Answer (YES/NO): NO